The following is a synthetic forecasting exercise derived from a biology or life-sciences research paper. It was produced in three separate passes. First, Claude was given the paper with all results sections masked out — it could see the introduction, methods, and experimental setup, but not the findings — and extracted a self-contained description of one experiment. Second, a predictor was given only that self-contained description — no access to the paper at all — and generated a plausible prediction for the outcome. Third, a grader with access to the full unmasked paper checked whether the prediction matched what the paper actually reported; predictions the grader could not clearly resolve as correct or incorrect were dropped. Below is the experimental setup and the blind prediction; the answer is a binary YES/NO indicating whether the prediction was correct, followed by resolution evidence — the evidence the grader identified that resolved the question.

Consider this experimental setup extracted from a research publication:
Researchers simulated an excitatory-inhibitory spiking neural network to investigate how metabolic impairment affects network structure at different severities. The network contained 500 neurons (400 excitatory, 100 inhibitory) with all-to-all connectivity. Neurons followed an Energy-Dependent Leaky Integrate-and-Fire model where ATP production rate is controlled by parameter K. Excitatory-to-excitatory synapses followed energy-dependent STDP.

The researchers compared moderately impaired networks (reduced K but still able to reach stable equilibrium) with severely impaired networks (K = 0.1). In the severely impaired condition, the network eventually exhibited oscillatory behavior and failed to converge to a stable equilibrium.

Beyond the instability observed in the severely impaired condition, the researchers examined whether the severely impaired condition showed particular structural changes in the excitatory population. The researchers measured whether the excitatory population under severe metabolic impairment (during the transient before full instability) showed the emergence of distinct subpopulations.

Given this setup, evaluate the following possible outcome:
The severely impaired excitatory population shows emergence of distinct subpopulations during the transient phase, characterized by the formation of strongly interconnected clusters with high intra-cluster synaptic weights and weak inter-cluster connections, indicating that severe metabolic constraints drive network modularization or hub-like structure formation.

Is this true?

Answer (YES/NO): NO